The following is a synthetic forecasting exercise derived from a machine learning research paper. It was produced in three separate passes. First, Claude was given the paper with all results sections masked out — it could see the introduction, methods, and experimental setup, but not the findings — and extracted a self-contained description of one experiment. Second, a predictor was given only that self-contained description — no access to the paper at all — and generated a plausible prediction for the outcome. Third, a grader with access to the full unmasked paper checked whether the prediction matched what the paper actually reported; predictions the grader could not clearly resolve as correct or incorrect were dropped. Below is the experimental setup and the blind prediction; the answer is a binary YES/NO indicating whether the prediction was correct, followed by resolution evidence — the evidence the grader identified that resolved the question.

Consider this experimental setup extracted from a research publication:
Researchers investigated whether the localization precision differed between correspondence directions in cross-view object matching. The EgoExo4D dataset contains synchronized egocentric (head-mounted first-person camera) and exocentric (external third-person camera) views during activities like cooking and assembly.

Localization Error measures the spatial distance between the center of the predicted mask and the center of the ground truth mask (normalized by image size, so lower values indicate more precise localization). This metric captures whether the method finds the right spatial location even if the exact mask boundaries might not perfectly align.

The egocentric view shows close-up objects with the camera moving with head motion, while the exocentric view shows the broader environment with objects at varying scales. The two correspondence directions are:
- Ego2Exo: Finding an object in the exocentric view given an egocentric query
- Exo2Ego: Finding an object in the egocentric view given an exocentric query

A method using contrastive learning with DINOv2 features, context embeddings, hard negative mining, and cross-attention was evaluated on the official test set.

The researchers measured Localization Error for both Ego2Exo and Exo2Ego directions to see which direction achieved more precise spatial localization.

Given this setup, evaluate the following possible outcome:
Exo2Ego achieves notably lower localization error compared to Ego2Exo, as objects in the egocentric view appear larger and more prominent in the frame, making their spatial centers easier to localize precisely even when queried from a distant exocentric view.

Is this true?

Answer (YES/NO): NO